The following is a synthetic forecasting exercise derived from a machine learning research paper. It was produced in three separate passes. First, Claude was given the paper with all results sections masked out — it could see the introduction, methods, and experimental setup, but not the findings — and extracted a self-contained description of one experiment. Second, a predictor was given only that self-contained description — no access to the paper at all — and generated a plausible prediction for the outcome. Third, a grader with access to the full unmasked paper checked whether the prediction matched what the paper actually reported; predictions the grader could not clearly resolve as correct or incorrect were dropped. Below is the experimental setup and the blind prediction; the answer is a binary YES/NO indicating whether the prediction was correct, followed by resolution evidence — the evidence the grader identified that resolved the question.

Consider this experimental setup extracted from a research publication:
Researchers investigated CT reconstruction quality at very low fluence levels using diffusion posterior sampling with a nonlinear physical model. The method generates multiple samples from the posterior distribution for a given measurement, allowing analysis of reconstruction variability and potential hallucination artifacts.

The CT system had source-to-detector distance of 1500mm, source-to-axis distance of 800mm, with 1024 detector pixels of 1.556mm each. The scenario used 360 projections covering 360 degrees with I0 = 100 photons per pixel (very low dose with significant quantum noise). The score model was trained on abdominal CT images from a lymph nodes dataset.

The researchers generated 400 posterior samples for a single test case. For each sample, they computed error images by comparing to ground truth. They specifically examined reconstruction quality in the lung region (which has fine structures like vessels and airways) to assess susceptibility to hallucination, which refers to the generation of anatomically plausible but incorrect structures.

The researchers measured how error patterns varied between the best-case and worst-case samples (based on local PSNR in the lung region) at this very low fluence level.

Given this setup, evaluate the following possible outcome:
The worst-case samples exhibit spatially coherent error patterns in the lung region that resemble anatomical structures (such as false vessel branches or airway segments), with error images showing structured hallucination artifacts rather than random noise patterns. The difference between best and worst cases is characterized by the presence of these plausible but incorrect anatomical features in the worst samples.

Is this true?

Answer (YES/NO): NO